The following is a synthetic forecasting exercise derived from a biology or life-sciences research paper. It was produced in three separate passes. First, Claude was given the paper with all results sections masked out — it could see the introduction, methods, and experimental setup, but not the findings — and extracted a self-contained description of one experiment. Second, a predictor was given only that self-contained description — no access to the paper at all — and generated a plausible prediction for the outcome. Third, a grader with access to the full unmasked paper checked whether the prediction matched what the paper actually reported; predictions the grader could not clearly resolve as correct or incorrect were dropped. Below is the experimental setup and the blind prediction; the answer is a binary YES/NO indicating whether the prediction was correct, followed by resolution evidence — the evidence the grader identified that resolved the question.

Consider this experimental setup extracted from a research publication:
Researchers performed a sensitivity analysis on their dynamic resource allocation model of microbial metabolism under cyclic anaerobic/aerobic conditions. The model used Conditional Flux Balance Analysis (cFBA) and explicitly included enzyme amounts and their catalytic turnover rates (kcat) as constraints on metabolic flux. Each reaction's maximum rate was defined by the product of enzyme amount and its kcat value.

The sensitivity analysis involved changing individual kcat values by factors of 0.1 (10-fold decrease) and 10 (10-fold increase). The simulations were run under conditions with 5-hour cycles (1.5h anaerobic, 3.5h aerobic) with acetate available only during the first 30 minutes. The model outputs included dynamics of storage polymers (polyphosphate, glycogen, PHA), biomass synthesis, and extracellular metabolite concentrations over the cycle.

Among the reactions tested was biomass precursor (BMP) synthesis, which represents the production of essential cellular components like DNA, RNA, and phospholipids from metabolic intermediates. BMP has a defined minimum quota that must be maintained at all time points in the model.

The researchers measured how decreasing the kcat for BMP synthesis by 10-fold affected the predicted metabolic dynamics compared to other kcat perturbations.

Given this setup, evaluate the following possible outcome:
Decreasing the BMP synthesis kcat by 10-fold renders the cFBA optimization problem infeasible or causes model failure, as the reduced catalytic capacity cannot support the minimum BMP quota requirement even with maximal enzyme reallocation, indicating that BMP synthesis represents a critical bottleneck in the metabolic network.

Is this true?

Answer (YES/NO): NO